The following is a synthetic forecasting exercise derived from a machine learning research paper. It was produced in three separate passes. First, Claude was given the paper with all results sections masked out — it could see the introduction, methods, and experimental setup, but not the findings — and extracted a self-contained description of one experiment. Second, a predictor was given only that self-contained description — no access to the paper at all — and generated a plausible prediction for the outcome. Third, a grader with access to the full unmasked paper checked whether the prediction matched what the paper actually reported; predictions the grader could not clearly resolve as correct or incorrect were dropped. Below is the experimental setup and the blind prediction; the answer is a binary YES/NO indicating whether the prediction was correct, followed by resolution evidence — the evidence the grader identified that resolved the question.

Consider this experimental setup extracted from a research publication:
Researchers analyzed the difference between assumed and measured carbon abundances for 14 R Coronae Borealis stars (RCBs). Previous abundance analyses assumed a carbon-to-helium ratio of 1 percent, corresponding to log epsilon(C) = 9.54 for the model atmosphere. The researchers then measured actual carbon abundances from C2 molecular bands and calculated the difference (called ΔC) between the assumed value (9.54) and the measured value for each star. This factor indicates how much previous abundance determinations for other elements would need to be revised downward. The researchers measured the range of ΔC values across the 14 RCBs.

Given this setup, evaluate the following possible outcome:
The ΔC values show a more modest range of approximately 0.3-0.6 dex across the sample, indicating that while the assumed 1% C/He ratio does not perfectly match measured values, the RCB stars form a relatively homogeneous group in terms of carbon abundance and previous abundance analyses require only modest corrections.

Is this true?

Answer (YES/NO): NO